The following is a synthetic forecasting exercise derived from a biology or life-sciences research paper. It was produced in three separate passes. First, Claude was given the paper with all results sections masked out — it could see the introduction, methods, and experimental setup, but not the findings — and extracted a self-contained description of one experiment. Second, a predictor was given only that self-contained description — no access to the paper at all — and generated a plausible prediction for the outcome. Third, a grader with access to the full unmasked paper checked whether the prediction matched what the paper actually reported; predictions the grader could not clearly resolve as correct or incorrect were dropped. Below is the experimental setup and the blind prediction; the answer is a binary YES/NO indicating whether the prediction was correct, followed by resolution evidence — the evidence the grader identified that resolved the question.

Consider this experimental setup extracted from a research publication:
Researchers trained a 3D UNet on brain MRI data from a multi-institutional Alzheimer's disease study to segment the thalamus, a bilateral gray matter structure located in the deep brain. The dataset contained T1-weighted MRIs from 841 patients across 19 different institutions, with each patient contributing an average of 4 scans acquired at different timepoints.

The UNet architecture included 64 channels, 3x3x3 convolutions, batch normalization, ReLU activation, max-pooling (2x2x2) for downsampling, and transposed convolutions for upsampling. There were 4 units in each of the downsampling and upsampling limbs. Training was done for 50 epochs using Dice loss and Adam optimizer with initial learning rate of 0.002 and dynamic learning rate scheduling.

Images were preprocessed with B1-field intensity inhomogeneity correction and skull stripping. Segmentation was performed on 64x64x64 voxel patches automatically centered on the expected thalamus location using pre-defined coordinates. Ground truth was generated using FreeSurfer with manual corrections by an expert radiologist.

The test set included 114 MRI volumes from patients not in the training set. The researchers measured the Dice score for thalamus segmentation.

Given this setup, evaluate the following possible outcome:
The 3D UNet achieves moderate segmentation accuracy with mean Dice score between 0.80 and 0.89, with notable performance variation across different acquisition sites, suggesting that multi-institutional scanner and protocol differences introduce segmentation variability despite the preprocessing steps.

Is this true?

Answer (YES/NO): NO